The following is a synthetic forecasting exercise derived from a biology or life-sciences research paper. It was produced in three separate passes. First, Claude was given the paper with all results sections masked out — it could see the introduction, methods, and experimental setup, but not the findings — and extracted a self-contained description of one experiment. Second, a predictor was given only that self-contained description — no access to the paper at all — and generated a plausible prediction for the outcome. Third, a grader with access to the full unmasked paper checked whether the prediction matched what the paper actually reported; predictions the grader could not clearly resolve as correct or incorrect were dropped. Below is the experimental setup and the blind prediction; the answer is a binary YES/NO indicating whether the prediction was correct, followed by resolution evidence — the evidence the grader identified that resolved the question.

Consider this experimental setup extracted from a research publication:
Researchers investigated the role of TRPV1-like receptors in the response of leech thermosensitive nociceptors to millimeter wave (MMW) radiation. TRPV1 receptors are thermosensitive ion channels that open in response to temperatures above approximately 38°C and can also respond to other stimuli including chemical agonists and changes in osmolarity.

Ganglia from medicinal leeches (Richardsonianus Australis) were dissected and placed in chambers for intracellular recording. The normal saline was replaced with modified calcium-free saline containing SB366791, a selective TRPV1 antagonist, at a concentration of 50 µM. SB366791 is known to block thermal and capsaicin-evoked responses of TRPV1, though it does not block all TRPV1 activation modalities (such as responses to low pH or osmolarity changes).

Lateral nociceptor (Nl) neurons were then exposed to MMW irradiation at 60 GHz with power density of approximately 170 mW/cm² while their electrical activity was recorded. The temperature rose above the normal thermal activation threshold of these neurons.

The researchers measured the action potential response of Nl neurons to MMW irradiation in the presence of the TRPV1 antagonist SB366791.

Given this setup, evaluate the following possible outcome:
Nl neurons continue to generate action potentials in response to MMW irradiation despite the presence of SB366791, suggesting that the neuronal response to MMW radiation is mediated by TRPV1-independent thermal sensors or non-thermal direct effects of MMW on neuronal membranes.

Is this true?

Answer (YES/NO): NO